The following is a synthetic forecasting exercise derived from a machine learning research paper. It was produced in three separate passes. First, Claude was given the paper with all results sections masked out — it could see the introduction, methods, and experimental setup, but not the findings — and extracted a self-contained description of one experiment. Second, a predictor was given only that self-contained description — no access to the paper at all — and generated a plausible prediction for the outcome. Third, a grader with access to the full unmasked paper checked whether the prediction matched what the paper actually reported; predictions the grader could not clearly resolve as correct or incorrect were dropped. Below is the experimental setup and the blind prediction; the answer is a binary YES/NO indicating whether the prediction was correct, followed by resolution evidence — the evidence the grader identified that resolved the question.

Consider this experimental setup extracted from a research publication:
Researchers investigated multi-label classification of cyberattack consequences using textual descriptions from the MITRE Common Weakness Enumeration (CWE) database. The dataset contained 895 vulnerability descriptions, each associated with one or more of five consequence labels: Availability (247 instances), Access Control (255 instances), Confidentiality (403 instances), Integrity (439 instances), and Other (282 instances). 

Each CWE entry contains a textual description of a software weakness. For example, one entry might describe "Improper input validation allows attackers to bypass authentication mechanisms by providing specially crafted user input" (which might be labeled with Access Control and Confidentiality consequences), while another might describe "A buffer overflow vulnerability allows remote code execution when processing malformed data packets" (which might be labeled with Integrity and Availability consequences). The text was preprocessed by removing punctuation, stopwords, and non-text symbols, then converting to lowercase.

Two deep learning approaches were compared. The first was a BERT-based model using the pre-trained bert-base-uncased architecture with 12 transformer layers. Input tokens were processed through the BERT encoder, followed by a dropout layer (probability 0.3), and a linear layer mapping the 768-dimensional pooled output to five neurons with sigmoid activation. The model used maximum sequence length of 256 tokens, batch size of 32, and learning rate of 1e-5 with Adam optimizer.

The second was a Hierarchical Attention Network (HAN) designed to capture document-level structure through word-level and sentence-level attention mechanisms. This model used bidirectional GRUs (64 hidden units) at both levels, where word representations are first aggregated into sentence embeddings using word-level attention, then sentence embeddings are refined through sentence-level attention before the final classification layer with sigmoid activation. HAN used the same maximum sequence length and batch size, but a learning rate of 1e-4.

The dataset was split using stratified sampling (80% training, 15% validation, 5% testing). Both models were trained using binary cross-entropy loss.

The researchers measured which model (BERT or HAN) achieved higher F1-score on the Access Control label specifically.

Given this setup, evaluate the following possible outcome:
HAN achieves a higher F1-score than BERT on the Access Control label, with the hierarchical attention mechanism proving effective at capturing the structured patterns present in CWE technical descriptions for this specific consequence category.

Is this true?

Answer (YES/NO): NO